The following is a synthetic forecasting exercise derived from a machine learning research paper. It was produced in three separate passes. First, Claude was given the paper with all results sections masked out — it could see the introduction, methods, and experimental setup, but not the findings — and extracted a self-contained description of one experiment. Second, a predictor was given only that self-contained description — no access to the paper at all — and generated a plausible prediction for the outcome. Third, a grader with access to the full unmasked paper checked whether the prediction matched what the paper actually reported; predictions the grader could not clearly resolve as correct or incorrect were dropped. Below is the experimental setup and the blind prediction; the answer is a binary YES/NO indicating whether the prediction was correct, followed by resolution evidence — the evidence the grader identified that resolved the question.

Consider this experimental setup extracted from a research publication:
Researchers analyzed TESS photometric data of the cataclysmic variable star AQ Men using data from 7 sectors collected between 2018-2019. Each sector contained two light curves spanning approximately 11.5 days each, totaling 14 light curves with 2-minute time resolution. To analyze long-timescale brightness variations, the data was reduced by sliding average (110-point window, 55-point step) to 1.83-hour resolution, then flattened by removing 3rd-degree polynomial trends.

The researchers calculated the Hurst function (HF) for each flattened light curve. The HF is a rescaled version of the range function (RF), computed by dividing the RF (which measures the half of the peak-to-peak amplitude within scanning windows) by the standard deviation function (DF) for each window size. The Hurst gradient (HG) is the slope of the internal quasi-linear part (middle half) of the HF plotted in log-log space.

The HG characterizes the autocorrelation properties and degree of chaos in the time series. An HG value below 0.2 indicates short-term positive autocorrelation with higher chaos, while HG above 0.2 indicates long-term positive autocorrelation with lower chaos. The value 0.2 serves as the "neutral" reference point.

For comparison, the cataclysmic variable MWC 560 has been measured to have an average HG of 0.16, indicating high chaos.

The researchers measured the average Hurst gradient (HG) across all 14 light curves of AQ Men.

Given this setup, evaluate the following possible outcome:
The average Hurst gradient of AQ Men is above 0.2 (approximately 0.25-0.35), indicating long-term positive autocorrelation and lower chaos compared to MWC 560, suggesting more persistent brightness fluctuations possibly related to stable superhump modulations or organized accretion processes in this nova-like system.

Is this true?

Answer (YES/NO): NO